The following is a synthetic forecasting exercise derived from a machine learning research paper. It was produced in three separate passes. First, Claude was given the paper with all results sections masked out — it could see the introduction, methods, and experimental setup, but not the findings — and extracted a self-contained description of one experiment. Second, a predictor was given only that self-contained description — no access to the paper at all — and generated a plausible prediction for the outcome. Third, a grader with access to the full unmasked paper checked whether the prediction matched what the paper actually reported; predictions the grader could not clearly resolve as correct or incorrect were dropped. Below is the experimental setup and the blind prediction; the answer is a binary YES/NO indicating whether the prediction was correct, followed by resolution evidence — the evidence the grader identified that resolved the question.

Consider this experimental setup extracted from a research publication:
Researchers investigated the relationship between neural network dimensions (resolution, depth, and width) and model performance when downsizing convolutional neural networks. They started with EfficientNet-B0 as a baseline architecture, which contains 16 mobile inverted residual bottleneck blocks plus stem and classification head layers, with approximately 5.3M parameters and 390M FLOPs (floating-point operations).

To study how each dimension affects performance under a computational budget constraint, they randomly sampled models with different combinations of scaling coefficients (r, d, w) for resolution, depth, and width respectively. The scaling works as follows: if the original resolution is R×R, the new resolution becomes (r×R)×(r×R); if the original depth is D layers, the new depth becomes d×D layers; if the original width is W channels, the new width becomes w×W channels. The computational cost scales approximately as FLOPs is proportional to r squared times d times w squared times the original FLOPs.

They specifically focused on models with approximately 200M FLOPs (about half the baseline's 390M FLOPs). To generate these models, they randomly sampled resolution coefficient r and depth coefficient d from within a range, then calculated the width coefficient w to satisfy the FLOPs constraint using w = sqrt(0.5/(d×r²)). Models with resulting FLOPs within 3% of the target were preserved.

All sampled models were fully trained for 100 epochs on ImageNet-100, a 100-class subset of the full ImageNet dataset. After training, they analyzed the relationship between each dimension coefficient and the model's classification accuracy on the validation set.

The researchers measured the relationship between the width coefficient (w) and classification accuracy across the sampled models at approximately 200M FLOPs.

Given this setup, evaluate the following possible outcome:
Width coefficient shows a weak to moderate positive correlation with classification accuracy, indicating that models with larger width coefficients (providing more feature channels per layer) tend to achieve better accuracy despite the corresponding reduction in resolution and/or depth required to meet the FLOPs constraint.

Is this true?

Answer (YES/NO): NO